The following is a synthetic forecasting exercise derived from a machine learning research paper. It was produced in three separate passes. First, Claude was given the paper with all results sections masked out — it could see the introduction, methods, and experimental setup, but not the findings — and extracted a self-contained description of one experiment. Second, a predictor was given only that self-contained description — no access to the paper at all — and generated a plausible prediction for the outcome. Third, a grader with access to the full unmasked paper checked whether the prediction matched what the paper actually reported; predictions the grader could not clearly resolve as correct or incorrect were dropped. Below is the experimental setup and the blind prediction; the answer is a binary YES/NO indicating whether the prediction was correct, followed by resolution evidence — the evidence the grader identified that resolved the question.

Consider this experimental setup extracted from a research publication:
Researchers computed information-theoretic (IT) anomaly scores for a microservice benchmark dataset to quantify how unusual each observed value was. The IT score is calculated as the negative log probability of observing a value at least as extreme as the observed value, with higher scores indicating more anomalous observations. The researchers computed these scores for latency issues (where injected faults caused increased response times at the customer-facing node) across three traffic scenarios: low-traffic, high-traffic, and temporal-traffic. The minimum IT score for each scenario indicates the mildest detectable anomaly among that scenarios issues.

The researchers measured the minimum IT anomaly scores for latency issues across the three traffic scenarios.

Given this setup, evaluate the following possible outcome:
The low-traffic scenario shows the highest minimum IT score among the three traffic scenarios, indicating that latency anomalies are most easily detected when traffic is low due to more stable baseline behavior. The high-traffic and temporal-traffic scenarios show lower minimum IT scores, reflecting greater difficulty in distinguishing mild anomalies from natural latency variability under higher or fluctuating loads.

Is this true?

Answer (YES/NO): NO